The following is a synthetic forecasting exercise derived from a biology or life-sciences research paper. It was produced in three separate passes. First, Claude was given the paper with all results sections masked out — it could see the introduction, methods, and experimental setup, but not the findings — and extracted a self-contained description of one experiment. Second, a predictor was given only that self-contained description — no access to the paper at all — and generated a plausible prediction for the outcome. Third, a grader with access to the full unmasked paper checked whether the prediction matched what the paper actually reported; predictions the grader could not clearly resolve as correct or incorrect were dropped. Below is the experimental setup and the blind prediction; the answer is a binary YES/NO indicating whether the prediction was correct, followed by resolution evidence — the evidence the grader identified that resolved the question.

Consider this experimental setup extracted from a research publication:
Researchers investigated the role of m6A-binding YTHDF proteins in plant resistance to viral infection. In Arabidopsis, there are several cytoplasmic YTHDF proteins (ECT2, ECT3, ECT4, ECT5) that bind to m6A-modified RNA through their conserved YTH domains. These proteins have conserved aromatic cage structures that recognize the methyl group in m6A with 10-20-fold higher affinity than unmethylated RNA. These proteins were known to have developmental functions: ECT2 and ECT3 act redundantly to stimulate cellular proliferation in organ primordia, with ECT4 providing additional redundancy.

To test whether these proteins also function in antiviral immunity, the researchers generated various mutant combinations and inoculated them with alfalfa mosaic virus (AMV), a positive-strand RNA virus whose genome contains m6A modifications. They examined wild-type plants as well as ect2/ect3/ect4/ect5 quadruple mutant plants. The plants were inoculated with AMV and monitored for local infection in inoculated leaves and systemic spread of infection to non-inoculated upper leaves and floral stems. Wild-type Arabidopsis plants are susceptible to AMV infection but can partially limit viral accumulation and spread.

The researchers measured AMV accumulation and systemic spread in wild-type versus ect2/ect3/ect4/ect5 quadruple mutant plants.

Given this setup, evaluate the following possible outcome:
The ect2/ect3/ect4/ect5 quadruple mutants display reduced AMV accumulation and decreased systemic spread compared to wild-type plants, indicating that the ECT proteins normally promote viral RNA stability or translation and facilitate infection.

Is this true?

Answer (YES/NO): NO